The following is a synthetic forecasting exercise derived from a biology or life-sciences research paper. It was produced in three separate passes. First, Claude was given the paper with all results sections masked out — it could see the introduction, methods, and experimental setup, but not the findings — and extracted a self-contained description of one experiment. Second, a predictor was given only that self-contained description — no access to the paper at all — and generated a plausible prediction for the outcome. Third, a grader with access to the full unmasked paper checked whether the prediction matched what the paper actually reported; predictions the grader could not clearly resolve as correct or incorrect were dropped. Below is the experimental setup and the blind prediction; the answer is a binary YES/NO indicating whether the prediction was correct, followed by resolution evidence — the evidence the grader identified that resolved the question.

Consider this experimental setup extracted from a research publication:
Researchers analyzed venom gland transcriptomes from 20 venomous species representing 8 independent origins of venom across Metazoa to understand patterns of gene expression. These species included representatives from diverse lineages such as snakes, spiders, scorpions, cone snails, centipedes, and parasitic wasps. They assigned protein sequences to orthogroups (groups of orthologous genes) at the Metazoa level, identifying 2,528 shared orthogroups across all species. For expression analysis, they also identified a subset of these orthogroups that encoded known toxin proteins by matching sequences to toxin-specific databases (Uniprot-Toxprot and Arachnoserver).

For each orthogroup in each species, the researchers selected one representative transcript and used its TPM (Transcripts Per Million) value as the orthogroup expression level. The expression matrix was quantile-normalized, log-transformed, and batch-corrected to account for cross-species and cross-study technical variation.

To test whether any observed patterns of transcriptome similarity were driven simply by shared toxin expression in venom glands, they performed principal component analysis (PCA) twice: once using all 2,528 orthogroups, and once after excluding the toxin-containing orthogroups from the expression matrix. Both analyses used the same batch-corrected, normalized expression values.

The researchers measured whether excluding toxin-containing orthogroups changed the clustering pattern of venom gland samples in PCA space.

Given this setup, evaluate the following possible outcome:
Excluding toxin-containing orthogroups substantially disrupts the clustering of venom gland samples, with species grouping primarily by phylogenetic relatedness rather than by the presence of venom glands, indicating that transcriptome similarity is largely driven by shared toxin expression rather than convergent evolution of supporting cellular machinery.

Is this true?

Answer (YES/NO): NO